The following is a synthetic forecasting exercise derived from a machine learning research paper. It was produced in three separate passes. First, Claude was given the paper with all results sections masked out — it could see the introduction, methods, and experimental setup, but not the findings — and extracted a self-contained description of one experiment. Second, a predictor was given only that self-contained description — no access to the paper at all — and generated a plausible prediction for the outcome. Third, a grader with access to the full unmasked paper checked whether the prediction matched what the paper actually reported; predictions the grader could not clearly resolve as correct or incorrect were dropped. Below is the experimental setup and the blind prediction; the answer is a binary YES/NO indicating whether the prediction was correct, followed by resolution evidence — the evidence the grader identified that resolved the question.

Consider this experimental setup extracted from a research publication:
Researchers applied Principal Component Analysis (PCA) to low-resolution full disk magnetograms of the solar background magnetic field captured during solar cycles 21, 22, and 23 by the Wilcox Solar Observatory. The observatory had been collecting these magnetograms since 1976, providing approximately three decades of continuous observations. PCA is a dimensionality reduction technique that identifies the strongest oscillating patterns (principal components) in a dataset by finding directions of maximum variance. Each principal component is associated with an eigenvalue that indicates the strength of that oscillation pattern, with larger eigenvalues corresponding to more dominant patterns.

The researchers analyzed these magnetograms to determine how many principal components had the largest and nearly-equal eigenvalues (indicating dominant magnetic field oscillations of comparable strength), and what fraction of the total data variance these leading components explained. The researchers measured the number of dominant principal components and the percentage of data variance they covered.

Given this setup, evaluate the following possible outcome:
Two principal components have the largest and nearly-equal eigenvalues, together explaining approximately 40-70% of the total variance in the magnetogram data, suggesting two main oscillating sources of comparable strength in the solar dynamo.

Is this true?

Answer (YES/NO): YES